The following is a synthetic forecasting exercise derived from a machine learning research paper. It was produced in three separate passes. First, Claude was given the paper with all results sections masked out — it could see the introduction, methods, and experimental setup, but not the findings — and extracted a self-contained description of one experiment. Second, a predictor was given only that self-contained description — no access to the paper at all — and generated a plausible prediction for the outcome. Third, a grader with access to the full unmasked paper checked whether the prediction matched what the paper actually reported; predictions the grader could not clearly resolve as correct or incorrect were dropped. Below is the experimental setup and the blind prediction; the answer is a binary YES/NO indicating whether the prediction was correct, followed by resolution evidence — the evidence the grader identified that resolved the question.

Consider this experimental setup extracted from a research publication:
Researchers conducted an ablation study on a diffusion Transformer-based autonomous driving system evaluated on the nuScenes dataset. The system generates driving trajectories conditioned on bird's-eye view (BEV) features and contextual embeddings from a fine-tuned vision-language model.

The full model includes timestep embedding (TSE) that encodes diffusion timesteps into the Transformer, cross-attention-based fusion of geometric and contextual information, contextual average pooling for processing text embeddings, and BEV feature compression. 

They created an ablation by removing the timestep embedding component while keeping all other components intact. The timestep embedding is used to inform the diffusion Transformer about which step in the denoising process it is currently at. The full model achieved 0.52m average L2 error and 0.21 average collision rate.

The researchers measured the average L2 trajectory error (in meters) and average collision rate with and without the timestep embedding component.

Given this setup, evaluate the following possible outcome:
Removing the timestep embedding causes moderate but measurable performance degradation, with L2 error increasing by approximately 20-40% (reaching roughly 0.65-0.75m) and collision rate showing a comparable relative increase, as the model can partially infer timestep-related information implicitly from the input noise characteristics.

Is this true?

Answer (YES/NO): NO